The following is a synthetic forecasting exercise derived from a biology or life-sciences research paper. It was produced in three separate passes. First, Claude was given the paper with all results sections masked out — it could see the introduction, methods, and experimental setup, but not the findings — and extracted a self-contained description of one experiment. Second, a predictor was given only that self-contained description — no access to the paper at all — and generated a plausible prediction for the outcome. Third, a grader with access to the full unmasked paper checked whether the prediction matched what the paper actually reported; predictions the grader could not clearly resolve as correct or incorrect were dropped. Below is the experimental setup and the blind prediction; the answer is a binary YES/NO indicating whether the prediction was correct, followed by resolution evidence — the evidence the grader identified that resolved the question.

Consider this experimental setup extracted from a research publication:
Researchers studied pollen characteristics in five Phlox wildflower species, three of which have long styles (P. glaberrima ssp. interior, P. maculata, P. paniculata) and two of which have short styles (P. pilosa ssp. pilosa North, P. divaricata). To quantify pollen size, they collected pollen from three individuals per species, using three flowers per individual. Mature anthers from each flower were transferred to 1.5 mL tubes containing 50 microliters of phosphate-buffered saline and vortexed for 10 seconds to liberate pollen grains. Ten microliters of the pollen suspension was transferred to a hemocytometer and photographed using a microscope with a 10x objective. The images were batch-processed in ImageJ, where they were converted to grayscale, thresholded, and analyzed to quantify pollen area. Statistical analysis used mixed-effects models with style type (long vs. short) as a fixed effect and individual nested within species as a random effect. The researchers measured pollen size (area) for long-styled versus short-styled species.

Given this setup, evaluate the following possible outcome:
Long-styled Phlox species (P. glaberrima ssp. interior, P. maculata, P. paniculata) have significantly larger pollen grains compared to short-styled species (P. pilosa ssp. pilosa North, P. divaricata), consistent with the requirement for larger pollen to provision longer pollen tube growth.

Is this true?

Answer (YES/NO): YES